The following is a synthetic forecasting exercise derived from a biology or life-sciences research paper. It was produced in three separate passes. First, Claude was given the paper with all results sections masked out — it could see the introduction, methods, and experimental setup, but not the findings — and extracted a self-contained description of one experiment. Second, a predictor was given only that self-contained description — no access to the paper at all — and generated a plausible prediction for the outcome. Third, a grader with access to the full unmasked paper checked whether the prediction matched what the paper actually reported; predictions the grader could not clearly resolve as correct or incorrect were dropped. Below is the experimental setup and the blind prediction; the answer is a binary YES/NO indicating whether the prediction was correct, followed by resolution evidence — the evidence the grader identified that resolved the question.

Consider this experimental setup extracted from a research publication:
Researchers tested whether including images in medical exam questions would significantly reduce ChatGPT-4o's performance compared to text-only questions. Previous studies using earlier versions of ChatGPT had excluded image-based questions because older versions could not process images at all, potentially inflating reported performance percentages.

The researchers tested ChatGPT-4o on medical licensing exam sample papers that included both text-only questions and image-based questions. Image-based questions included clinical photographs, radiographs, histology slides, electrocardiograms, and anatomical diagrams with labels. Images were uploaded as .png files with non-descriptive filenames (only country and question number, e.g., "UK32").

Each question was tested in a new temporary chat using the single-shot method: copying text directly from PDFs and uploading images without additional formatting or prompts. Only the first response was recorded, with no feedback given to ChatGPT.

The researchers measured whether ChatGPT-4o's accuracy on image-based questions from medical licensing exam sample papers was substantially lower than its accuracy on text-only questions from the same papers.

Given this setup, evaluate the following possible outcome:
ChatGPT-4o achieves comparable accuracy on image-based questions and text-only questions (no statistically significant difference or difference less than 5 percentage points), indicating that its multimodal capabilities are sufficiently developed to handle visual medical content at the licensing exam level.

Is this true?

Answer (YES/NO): NO